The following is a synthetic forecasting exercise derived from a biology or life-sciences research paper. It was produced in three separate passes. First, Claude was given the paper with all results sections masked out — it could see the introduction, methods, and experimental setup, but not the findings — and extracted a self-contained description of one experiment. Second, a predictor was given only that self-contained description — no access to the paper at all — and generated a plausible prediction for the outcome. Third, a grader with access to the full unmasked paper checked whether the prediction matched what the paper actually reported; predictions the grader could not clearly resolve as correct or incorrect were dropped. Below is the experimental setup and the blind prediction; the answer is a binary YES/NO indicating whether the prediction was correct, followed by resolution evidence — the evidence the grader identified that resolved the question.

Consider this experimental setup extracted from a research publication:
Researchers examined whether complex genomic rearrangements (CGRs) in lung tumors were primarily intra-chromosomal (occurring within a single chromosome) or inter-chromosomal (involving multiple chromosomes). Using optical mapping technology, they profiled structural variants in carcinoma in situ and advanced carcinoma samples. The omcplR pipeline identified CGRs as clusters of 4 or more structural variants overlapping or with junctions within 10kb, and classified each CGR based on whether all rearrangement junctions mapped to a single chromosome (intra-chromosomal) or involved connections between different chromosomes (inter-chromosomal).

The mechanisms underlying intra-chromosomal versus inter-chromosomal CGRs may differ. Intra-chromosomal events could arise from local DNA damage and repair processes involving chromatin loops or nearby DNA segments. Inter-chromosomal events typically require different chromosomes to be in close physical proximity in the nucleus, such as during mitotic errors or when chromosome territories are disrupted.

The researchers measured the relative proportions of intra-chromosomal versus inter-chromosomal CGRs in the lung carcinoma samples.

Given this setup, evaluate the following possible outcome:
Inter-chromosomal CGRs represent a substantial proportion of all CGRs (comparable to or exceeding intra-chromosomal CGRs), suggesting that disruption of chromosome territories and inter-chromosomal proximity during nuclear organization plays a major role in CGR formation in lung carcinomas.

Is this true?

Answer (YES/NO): NO